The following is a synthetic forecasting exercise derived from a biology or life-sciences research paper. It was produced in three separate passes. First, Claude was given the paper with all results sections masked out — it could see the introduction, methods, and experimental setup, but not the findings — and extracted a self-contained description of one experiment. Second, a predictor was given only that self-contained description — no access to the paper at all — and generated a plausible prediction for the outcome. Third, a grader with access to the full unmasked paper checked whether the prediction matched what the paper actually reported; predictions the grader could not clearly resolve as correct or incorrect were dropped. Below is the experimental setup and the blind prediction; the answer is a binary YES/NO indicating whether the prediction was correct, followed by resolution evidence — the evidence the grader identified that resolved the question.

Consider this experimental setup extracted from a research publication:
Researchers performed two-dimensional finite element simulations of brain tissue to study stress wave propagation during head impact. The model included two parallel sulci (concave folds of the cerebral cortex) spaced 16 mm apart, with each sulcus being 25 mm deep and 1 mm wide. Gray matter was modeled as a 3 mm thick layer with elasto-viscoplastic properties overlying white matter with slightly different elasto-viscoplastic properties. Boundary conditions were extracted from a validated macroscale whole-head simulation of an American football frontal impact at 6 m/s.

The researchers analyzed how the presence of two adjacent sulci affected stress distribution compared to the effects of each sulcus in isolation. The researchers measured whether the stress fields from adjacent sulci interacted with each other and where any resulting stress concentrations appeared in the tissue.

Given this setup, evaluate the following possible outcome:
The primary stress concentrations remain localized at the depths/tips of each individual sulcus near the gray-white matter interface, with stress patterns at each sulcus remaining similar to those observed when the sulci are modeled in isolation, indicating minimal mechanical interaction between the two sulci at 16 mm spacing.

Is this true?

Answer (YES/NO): NO